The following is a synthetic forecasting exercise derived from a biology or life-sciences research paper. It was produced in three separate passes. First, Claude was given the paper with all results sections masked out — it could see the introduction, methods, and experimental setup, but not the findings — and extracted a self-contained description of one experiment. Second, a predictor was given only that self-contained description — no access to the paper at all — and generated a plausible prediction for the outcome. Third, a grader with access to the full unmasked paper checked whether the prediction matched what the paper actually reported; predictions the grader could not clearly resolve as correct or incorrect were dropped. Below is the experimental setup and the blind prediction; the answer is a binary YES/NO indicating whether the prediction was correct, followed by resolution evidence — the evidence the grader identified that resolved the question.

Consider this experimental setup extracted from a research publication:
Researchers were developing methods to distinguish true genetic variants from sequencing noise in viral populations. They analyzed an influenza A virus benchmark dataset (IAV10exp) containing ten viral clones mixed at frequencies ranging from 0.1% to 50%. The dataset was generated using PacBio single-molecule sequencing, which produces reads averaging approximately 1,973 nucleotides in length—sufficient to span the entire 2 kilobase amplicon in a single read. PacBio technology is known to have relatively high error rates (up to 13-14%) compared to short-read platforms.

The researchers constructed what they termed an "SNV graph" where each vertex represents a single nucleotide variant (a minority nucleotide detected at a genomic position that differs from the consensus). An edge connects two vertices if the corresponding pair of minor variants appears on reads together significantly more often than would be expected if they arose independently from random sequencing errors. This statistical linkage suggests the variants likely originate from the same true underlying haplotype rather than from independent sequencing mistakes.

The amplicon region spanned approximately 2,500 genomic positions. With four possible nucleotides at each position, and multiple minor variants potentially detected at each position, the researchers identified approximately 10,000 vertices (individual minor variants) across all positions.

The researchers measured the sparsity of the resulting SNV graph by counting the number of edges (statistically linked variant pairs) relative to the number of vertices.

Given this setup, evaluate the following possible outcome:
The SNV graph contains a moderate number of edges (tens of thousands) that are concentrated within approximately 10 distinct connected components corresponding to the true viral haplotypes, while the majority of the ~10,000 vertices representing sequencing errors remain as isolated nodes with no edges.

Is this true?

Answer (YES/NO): NO